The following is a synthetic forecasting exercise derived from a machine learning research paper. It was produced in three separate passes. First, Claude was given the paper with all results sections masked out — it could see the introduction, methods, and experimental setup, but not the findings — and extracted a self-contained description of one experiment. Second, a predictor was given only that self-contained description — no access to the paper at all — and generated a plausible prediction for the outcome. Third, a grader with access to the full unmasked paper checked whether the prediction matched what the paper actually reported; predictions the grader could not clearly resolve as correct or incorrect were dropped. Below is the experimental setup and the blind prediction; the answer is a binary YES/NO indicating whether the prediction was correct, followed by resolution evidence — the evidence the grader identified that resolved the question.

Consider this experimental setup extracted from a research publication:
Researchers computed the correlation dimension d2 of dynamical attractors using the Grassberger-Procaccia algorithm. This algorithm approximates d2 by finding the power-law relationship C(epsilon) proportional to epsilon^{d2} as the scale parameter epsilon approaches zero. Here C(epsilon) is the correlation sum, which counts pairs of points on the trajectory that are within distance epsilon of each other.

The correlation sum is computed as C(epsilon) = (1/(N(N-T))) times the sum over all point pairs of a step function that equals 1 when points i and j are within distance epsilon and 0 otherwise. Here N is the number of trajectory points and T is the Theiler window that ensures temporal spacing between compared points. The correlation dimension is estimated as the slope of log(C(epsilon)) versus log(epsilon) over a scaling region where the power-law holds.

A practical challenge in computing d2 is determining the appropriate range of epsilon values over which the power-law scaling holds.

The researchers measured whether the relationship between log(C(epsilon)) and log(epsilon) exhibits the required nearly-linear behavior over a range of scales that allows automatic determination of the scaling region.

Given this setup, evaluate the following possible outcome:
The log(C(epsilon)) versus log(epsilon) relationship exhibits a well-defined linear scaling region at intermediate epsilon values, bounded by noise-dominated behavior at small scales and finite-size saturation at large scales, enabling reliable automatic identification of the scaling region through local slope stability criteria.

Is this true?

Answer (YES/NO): NO